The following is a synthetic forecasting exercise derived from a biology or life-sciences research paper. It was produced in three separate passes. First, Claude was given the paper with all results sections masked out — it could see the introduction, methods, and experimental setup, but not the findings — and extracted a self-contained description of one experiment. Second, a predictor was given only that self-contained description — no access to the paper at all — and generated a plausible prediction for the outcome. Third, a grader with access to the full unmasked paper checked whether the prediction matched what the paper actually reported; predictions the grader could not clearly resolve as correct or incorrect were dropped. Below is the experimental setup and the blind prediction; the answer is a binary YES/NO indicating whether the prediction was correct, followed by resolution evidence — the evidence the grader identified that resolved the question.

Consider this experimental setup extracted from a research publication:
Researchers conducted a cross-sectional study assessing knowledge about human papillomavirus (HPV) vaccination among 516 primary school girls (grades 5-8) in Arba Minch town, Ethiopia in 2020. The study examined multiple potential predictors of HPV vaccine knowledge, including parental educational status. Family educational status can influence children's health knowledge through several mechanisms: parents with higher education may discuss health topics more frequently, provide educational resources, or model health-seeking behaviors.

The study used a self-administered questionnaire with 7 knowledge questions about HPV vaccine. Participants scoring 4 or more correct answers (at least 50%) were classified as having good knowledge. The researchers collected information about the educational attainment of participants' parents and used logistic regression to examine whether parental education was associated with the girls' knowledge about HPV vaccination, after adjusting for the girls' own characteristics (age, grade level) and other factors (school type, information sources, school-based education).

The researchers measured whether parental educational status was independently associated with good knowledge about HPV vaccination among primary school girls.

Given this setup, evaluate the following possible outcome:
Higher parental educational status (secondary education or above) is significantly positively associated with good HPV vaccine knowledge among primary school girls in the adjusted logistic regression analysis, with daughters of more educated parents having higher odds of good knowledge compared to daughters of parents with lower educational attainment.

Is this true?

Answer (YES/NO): YES